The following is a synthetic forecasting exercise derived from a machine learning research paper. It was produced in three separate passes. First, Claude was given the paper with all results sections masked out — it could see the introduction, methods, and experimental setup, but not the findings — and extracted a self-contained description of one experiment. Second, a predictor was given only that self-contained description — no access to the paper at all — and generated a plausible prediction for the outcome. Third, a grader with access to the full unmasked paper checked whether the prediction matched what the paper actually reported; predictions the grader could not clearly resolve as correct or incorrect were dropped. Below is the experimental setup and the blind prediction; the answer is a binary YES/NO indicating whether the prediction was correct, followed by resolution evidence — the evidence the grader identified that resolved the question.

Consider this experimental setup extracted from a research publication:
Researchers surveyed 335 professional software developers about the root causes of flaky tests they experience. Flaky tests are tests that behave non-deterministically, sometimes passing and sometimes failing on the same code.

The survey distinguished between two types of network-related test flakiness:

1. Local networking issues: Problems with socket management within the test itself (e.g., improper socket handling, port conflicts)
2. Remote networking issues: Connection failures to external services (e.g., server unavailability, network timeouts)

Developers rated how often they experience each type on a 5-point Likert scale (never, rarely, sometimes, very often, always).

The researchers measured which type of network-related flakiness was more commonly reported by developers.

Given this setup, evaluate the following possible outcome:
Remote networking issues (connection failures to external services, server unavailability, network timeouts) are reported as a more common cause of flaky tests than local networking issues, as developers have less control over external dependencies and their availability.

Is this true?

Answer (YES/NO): YES